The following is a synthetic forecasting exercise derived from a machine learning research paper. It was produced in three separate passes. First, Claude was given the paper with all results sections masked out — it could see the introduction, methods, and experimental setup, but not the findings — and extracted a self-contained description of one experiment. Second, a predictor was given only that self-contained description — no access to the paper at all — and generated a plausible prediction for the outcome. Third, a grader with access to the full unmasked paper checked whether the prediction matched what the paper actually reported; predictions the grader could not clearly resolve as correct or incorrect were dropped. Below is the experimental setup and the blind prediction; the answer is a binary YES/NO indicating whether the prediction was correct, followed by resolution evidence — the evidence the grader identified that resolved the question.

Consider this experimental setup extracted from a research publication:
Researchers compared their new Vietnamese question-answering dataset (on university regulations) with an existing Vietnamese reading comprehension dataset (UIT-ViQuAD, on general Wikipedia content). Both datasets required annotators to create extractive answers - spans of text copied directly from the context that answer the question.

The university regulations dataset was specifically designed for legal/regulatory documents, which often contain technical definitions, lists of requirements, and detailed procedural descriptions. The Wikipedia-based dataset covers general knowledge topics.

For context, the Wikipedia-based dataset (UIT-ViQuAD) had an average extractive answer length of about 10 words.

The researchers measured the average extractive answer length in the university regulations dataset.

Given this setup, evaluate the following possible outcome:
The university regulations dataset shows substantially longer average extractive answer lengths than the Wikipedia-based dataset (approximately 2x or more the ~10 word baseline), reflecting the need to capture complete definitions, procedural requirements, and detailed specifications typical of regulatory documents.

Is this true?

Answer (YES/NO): YES